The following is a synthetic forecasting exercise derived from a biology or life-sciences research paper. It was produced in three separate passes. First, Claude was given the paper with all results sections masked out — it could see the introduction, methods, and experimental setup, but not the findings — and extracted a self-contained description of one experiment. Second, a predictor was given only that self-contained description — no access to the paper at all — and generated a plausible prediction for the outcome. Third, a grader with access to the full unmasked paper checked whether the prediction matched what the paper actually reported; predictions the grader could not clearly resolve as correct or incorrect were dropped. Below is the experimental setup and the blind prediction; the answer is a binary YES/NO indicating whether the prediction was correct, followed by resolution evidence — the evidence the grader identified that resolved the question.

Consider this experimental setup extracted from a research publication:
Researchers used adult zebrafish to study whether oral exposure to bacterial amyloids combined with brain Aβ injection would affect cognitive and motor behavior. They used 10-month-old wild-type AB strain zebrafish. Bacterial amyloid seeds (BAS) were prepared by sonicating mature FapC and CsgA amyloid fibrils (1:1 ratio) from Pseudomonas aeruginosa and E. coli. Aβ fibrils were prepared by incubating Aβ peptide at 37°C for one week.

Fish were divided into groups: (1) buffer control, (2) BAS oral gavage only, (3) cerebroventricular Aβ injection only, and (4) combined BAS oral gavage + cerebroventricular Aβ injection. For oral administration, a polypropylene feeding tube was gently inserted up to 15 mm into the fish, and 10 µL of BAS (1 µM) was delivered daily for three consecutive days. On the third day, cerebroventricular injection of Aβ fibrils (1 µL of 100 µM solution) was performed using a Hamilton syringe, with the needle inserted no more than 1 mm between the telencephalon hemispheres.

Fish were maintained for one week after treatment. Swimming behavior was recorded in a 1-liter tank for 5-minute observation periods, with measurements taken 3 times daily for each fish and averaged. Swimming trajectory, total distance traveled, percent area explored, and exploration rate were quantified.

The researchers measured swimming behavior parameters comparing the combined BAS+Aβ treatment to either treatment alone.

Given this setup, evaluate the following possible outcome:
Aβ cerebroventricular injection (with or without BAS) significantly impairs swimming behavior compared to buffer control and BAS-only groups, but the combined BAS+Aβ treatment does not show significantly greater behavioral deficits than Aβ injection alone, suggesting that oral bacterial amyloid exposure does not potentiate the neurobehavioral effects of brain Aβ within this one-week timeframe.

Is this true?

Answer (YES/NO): NO